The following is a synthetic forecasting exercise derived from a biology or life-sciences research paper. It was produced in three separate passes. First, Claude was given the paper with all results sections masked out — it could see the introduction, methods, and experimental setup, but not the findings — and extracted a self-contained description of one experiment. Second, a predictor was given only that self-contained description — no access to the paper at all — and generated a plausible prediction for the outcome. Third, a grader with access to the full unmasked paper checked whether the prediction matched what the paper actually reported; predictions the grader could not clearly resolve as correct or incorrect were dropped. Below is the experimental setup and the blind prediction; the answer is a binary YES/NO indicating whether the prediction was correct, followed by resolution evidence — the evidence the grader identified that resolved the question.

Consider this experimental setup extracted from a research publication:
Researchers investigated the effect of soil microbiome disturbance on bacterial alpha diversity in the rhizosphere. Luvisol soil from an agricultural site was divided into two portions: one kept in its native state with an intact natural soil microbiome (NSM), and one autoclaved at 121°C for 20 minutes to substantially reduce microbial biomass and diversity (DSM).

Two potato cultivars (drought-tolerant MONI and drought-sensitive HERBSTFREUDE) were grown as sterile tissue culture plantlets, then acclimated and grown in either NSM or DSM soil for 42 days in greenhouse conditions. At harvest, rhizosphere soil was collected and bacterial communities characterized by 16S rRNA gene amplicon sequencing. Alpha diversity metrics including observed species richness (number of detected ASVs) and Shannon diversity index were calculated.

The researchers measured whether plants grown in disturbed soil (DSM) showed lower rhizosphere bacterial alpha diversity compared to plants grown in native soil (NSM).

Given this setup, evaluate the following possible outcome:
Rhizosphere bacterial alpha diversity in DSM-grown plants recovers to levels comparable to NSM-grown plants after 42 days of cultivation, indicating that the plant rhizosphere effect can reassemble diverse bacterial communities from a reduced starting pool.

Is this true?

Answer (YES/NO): NO